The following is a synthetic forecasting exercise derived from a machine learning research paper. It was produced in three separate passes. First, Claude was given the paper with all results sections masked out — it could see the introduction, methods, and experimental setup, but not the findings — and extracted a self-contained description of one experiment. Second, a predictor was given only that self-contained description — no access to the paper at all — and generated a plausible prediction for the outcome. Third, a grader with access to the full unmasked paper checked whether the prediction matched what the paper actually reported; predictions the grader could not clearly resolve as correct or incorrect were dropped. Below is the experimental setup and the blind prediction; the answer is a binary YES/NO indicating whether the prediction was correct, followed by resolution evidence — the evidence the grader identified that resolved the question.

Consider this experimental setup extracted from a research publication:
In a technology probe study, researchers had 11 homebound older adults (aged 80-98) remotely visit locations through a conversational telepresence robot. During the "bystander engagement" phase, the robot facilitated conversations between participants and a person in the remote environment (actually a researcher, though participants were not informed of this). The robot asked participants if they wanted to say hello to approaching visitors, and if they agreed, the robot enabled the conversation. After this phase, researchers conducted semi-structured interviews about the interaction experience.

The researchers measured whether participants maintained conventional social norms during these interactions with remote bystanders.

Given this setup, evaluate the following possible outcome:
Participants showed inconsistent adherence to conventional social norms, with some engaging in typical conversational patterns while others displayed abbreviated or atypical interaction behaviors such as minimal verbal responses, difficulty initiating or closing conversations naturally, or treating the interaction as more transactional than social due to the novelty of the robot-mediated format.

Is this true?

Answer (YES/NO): NO